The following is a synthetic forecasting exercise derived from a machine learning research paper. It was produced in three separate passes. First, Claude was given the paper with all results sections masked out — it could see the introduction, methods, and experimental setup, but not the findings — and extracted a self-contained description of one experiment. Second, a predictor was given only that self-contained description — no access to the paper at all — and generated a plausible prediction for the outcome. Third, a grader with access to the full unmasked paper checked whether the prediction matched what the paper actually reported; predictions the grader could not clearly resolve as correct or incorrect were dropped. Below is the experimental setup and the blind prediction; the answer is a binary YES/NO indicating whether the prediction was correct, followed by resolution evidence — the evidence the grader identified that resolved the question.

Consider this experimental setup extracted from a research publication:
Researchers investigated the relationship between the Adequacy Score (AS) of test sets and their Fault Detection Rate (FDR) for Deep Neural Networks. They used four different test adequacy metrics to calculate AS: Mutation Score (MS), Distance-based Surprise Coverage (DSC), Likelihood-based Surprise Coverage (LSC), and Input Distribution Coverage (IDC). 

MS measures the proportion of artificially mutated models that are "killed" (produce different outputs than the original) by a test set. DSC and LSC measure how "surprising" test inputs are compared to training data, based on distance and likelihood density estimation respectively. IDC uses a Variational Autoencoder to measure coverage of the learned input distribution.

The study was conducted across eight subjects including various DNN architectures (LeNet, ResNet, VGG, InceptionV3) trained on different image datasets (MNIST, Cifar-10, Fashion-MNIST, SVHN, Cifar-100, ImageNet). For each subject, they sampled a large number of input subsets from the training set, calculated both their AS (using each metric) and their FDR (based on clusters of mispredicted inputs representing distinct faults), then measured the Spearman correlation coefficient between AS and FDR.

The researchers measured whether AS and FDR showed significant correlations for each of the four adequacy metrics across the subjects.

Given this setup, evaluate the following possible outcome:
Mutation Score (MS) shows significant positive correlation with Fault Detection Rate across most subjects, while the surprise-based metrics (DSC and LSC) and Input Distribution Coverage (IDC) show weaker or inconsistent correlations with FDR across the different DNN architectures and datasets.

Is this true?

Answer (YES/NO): NO